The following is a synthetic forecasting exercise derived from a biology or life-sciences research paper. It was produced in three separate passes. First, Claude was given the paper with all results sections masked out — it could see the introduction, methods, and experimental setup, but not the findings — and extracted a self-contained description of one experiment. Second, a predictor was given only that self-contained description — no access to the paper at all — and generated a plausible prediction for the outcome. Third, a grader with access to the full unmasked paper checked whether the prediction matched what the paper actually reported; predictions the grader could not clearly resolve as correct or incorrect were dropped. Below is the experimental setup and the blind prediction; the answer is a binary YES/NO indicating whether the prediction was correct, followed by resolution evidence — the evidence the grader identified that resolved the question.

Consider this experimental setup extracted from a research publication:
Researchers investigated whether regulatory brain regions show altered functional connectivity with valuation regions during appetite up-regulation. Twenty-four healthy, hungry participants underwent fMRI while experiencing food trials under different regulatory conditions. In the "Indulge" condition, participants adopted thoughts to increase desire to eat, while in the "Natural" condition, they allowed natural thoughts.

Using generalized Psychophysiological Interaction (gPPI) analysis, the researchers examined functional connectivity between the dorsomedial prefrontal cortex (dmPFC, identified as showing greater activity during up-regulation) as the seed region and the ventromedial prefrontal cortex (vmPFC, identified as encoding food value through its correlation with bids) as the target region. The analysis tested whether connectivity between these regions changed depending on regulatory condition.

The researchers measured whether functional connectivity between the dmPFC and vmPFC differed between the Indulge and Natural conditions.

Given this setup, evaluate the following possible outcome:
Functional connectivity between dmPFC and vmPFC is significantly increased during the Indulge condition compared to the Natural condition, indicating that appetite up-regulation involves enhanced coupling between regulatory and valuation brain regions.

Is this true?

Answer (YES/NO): NO